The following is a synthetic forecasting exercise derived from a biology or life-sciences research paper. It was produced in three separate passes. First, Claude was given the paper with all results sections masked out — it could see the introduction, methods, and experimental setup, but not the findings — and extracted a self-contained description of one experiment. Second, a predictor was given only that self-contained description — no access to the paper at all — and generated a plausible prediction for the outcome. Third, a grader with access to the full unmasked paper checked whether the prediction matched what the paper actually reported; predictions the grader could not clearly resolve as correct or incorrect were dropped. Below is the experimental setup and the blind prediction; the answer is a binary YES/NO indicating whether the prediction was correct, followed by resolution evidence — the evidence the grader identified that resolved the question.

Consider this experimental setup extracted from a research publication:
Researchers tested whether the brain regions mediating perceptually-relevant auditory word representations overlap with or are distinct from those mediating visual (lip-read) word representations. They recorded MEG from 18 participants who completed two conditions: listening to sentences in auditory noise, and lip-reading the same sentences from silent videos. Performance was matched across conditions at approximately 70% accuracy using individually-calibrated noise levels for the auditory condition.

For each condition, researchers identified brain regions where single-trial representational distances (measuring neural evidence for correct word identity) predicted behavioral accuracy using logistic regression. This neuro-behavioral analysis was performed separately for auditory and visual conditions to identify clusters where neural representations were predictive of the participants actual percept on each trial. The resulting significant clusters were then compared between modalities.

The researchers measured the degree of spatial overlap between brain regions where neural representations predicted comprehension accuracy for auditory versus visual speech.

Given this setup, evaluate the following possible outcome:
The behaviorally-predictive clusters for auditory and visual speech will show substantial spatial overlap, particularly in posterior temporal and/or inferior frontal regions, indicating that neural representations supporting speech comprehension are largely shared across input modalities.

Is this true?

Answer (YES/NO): NO